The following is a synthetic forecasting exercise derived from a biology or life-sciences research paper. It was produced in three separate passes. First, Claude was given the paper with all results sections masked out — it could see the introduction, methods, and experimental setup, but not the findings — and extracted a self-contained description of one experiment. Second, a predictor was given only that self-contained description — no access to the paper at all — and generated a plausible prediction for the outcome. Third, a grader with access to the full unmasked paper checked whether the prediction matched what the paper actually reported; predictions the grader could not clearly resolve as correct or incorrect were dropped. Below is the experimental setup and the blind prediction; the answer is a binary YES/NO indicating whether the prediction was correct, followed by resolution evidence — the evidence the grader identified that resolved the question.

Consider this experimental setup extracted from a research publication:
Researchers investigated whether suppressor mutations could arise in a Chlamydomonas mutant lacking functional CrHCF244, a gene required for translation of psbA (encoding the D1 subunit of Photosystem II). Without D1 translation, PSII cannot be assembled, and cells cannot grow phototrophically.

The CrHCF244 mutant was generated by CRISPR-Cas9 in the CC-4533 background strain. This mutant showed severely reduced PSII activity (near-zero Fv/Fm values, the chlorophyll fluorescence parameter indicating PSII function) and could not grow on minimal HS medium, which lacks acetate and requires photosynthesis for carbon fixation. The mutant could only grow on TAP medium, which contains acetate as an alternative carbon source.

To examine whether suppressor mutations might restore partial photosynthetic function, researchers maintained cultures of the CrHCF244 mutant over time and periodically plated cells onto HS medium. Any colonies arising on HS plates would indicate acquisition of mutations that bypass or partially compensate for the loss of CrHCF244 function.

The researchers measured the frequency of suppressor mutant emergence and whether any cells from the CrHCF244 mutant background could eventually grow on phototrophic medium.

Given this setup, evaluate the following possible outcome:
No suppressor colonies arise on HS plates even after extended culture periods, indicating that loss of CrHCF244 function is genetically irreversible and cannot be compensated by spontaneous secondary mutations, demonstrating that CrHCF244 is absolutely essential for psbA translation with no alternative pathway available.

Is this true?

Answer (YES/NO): NO